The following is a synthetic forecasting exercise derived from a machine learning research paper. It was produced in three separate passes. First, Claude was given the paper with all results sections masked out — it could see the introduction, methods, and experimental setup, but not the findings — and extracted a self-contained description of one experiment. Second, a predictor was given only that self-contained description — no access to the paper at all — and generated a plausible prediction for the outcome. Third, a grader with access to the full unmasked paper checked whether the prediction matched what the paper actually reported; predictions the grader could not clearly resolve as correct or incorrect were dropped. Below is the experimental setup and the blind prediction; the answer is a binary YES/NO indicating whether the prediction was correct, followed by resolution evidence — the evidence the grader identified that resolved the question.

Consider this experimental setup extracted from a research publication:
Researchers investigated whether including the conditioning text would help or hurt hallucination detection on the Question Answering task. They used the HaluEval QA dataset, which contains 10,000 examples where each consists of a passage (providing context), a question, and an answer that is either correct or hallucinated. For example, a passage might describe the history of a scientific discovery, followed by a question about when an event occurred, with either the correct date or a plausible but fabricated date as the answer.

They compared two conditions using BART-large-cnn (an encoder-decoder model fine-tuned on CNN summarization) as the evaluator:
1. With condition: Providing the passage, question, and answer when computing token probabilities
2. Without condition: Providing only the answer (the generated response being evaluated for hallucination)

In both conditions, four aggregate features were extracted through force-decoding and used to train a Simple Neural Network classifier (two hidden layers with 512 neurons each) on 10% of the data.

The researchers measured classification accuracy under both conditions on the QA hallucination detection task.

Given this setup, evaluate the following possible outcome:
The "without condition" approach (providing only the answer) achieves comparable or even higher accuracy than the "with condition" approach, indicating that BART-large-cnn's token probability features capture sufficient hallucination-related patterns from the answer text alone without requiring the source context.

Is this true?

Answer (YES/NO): YES